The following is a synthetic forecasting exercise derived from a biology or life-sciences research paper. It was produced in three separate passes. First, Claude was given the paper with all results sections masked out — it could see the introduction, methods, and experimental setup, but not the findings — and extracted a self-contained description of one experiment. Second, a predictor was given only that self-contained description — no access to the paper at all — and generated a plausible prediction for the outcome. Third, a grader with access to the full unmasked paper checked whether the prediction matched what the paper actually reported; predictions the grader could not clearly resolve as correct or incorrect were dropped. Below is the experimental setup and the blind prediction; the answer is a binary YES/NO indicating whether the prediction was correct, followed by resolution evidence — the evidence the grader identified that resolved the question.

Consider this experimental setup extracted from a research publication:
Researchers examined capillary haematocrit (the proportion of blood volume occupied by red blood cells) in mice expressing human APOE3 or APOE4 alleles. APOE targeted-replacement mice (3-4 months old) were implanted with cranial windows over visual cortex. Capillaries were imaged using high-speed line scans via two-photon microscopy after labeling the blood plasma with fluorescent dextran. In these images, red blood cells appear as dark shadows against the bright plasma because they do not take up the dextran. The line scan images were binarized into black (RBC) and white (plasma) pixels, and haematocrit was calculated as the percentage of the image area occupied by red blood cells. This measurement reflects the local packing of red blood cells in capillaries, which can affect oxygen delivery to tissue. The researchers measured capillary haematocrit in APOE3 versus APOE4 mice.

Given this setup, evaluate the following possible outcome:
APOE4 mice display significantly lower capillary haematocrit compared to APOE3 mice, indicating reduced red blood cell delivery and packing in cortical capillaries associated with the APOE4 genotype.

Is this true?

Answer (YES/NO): NO